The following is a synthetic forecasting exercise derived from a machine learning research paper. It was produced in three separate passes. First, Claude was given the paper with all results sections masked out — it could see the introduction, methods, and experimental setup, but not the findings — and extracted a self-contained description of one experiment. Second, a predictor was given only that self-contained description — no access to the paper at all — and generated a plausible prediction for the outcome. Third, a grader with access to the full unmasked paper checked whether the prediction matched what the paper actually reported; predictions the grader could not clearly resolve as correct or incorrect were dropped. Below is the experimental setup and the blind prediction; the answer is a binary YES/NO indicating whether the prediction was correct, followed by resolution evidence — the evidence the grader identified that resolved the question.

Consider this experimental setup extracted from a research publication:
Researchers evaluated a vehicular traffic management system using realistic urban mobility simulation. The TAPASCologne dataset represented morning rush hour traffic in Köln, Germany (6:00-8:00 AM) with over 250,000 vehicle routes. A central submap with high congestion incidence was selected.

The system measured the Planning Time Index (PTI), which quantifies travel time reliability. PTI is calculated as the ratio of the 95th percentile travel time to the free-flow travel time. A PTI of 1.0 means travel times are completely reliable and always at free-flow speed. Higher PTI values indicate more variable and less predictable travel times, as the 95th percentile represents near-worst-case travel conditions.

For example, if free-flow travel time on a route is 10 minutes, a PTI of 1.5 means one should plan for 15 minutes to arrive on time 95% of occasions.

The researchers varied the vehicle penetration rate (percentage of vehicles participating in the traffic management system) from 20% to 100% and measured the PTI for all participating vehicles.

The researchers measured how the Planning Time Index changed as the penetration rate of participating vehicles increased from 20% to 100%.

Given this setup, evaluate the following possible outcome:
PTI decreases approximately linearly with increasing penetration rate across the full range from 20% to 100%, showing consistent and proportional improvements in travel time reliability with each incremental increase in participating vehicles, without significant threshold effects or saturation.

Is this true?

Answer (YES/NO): NO